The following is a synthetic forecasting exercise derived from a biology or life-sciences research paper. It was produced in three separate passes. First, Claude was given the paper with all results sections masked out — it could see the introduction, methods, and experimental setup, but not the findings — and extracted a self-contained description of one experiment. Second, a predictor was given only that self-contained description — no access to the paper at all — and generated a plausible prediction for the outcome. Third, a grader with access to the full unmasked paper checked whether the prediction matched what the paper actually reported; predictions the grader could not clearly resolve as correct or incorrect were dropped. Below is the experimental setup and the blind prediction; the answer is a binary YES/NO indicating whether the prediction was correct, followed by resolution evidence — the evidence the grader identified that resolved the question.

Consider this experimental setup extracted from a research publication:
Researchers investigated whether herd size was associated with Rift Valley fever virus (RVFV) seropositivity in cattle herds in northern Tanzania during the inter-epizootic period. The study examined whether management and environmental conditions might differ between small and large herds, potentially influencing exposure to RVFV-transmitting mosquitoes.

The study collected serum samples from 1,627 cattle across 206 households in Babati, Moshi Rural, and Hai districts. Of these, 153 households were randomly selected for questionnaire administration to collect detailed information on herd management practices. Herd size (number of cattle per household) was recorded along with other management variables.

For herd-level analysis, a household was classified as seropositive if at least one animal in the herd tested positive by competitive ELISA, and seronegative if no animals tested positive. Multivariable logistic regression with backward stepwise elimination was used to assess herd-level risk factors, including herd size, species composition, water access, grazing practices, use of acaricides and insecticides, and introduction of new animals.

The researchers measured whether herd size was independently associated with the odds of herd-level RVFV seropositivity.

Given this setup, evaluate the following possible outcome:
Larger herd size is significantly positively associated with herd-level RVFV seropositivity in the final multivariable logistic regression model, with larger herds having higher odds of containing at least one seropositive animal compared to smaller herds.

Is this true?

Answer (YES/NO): YES